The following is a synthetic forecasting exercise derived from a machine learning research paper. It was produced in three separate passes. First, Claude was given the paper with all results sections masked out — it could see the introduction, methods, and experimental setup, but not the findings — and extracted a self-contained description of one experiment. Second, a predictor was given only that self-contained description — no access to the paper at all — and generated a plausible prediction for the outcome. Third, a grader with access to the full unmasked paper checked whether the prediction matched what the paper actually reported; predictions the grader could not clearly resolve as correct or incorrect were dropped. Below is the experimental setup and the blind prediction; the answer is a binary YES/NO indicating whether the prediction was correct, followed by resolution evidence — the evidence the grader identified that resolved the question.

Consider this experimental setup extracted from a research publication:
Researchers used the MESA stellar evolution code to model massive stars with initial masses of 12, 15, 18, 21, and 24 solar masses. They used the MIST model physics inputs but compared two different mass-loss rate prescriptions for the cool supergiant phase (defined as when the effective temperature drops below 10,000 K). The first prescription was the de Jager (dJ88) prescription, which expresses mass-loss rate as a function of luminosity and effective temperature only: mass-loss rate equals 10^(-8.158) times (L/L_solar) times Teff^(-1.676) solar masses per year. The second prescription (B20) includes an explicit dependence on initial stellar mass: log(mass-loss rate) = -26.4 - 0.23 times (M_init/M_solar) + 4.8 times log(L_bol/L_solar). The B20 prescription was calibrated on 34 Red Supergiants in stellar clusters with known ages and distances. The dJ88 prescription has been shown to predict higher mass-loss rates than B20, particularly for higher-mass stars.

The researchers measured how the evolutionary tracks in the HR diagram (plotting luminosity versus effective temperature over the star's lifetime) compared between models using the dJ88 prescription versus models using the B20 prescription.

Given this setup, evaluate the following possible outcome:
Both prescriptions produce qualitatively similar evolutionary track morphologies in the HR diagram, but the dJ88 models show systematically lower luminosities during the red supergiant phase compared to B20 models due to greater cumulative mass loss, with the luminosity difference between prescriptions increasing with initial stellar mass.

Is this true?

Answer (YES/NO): NO